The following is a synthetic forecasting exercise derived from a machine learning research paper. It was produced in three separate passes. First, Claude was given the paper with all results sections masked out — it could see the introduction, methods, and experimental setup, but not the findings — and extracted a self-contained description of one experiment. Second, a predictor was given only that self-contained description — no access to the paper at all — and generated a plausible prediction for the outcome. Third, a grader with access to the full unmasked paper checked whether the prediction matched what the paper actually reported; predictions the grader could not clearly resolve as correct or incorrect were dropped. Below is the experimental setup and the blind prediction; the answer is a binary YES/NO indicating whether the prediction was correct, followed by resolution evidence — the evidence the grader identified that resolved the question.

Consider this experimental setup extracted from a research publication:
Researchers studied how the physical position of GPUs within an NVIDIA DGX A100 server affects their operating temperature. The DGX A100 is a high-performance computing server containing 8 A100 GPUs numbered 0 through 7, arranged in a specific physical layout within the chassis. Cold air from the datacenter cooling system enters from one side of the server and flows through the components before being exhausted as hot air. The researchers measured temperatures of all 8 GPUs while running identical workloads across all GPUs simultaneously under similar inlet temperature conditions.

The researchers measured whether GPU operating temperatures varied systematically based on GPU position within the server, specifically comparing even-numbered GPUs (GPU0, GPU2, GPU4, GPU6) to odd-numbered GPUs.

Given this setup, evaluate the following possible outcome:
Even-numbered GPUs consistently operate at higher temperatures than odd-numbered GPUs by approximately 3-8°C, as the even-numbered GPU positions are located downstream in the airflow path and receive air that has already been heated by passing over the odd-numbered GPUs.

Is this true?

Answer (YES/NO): NO